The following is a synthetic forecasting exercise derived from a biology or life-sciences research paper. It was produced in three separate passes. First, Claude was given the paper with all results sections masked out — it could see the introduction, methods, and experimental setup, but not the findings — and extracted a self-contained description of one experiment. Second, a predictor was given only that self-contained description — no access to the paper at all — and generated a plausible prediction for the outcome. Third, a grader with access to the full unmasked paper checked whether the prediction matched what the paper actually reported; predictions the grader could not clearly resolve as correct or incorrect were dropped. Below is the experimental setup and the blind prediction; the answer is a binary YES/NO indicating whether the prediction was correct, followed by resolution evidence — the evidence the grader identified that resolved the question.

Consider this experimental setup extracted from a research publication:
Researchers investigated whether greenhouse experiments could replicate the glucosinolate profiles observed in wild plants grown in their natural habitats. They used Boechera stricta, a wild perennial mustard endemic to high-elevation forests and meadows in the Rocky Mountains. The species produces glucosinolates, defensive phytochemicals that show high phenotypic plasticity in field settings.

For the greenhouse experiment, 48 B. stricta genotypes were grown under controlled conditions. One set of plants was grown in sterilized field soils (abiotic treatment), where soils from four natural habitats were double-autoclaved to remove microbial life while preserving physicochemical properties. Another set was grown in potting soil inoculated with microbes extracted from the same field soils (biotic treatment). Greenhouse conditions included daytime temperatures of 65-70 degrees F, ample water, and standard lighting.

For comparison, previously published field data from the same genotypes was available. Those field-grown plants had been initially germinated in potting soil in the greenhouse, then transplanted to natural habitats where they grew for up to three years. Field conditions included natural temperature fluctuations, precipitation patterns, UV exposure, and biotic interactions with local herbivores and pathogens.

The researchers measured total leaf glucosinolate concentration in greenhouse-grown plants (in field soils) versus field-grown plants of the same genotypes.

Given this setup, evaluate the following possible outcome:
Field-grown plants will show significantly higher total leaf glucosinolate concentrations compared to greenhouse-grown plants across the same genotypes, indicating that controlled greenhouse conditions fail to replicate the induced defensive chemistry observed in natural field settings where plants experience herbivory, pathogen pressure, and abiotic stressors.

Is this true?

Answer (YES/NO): NO